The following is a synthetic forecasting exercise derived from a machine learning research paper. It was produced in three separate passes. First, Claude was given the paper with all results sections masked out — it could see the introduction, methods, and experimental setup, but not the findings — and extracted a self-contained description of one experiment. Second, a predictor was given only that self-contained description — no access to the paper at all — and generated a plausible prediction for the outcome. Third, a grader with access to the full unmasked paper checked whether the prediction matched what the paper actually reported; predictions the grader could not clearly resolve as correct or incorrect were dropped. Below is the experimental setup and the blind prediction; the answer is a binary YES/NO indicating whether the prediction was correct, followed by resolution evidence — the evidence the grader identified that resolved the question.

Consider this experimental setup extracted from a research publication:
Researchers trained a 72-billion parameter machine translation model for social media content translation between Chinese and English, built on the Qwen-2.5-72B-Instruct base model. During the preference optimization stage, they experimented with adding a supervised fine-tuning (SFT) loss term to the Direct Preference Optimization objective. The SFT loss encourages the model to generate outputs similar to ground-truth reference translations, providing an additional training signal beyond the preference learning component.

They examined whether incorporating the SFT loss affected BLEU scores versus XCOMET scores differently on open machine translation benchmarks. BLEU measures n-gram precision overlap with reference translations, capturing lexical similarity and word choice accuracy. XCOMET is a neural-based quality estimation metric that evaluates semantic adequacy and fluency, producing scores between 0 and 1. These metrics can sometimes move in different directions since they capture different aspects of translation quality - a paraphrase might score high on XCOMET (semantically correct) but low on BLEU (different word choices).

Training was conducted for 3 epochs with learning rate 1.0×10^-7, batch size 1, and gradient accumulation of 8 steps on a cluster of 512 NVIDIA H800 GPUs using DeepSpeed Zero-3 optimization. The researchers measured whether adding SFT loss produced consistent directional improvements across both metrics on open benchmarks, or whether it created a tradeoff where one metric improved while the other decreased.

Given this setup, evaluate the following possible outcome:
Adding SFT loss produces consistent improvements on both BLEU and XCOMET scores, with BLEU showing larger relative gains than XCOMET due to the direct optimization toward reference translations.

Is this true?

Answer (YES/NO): YES